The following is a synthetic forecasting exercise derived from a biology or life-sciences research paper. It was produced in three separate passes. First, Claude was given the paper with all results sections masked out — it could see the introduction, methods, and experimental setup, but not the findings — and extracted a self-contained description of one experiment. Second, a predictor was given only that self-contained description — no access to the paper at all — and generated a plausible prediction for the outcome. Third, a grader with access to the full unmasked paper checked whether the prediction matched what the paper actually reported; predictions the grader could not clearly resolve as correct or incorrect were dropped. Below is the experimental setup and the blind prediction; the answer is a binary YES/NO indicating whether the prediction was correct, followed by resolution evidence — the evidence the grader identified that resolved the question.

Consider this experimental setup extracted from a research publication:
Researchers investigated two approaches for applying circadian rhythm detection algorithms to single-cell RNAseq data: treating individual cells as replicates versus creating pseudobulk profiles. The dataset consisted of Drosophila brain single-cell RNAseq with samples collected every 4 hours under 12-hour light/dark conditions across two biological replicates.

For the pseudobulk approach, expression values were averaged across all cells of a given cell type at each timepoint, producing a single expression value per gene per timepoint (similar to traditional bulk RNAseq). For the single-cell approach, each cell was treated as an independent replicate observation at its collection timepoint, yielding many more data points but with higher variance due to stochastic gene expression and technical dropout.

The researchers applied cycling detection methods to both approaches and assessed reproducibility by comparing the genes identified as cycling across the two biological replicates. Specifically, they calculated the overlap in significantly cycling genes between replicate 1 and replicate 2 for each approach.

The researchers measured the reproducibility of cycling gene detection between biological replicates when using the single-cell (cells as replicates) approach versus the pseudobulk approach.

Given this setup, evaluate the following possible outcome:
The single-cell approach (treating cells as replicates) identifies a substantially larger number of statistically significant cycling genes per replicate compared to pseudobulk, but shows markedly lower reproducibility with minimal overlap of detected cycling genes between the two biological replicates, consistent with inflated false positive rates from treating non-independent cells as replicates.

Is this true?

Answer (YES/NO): NO